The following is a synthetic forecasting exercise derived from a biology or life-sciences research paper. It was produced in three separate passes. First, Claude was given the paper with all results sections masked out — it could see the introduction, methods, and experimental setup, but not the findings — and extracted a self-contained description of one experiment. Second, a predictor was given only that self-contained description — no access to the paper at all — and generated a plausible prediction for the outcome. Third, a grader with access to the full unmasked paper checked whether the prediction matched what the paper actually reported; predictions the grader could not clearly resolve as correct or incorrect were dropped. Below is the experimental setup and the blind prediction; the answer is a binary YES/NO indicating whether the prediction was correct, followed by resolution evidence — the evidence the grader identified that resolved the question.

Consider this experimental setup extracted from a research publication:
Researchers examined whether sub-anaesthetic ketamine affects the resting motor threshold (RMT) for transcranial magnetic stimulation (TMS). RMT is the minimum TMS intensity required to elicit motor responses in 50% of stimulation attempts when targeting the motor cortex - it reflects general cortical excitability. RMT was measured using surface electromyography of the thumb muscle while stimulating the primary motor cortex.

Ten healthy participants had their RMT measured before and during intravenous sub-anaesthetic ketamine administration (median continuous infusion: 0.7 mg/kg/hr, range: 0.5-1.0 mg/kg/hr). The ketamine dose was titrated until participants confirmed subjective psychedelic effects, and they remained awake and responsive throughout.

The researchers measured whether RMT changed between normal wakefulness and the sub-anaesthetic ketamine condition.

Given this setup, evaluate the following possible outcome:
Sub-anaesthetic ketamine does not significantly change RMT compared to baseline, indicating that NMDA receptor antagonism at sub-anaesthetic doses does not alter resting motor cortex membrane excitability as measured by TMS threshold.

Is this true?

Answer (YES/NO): YES